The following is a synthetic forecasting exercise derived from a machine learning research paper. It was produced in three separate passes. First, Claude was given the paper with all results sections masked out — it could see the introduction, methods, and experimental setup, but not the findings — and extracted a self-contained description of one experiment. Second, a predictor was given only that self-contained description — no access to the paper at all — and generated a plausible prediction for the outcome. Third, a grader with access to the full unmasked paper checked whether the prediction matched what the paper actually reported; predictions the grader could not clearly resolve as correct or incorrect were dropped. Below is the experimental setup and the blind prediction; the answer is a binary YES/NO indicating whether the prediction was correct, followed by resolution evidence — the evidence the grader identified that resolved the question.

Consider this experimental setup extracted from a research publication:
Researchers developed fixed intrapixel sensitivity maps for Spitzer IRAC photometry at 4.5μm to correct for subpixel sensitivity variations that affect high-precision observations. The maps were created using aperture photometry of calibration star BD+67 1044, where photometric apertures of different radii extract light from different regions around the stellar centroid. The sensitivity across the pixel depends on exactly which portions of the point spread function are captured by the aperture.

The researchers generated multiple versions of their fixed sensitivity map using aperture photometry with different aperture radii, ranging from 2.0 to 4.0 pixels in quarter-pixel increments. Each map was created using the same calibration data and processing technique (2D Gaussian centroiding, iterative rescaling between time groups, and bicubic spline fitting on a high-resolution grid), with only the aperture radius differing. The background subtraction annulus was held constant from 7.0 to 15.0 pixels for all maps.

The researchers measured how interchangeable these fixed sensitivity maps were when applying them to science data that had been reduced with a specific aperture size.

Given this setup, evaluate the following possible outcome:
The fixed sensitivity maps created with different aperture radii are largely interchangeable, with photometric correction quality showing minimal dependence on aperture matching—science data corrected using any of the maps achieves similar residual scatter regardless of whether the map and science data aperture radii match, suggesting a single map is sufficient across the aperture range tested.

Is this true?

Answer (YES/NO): NO